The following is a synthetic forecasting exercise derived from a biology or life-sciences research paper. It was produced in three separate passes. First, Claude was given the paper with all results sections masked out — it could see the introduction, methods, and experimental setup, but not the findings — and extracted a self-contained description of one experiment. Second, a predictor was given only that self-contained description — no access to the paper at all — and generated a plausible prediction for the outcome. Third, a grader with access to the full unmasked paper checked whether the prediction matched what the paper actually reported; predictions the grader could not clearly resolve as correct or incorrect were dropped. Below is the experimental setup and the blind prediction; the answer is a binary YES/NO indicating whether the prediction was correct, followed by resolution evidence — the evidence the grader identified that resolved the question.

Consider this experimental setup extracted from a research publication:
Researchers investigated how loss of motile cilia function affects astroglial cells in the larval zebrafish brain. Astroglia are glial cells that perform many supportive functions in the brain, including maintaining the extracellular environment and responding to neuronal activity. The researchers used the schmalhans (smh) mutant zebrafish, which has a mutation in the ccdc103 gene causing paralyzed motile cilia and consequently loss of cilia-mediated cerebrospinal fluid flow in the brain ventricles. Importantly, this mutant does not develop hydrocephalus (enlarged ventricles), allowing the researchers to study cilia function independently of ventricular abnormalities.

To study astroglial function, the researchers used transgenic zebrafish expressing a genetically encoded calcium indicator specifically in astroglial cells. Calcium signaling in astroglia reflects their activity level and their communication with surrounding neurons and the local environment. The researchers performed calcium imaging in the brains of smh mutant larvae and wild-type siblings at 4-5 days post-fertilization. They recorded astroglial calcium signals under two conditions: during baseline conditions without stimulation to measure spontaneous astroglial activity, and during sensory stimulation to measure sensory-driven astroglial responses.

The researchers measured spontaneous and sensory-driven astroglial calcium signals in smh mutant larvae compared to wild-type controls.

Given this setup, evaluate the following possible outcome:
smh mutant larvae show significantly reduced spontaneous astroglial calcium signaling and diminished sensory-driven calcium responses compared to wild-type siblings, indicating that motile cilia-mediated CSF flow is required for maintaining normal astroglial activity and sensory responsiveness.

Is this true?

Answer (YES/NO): YES